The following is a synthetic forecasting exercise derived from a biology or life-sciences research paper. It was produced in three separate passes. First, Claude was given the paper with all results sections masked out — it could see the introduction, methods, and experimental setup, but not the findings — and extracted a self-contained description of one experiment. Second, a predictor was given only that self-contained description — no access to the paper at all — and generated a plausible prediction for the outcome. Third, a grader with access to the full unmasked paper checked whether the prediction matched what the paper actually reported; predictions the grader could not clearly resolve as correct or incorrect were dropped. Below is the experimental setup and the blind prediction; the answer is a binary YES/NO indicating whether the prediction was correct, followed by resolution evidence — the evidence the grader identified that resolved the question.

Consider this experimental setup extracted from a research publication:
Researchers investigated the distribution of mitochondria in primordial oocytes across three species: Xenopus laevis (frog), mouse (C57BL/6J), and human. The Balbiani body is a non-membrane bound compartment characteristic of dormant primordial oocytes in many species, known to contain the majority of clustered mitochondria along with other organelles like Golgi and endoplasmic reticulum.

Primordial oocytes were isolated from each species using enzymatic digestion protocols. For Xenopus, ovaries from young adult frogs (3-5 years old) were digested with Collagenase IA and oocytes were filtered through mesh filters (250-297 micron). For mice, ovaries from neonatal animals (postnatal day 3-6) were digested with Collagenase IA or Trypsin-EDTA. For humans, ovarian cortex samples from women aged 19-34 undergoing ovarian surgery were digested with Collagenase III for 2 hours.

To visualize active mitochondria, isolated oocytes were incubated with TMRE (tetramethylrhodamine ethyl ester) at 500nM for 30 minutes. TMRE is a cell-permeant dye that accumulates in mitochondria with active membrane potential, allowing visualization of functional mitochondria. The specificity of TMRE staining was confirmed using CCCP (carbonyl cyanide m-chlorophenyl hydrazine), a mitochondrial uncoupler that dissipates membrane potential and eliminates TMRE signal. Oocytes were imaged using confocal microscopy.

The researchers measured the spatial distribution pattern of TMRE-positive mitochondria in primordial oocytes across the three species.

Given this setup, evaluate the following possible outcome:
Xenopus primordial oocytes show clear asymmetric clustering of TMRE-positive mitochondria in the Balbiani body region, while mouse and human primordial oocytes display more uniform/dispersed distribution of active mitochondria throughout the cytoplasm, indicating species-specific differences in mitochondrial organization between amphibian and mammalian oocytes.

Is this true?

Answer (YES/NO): NO